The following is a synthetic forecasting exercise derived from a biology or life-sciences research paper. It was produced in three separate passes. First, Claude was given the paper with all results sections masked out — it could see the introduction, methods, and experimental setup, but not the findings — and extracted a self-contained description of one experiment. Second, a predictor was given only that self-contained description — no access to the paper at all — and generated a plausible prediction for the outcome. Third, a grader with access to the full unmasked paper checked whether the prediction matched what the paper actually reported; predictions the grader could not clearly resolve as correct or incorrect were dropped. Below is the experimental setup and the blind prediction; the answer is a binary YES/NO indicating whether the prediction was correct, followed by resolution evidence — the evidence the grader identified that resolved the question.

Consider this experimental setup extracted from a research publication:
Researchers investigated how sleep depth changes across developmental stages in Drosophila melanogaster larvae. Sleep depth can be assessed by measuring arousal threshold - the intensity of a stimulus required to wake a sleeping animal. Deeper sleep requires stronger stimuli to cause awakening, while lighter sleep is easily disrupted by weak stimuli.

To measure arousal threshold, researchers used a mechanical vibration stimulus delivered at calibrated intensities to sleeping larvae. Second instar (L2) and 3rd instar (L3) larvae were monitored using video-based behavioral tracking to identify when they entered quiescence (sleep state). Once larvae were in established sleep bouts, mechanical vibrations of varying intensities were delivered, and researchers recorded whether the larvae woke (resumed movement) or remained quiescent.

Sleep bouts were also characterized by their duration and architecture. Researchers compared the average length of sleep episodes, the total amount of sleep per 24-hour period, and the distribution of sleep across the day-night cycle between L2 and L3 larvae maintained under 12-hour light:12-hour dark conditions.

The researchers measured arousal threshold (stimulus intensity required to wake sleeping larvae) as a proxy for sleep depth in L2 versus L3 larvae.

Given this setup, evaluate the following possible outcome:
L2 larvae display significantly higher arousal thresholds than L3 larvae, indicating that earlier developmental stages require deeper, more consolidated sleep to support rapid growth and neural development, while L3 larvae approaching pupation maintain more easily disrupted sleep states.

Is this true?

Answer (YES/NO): NO